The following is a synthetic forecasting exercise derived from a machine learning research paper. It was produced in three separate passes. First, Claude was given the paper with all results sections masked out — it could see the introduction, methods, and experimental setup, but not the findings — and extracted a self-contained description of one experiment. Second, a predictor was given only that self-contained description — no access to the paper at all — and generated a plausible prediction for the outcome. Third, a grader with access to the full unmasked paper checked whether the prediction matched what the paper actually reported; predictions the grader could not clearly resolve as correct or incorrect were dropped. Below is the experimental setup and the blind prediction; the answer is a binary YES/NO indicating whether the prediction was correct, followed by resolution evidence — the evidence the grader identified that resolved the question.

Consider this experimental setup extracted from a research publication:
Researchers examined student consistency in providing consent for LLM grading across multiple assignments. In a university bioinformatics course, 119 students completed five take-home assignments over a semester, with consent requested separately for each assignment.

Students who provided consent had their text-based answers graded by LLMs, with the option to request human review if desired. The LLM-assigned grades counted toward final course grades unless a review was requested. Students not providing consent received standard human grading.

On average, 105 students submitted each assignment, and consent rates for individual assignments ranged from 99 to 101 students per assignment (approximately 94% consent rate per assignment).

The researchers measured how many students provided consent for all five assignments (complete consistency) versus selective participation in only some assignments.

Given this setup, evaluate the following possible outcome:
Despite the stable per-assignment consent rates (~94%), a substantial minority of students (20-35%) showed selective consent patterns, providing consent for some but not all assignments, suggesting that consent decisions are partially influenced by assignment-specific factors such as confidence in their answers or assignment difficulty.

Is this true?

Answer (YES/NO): NO